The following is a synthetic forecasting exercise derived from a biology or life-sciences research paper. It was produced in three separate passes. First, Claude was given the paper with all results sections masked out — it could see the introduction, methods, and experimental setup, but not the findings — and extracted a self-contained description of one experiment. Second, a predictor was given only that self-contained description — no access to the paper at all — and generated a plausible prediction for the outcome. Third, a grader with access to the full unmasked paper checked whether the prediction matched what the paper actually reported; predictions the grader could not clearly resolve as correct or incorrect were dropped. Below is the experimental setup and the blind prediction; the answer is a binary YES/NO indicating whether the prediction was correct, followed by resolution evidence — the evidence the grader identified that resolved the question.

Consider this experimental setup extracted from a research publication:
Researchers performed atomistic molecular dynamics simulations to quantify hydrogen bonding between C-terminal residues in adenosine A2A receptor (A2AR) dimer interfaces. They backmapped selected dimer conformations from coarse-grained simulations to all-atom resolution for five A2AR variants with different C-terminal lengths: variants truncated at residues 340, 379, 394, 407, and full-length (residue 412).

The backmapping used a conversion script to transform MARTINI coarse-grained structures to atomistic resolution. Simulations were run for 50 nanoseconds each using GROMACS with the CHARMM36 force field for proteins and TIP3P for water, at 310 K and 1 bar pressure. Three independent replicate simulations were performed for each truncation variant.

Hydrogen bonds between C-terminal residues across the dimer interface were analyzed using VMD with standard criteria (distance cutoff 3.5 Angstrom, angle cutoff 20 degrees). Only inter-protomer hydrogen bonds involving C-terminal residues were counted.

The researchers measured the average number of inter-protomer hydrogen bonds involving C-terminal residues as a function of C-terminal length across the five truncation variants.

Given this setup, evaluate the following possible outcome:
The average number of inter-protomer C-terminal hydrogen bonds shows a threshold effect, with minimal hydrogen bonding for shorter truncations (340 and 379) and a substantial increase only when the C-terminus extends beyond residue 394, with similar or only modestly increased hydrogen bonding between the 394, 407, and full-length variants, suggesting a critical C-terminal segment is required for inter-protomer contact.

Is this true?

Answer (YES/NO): NO